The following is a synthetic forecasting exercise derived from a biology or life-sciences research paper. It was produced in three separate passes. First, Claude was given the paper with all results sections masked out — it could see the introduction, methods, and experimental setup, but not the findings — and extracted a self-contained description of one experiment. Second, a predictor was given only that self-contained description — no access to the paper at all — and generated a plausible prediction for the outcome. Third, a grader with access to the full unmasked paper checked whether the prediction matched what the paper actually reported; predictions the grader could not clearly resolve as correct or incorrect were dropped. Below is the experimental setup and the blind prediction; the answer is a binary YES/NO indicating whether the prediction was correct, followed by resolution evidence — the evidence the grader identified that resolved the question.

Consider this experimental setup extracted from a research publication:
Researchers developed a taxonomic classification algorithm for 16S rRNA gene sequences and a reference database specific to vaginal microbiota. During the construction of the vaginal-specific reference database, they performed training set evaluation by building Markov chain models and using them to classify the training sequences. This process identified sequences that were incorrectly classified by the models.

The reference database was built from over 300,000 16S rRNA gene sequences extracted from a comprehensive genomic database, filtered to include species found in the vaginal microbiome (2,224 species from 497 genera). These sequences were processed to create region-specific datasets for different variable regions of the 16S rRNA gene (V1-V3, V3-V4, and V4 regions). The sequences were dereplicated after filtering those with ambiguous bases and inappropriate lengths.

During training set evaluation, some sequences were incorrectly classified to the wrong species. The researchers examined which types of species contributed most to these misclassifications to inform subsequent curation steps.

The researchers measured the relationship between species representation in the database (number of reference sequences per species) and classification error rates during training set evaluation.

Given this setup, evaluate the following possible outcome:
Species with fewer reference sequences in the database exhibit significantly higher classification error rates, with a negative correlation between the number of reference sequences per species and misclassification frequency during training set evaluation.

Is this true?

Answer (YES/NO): NO